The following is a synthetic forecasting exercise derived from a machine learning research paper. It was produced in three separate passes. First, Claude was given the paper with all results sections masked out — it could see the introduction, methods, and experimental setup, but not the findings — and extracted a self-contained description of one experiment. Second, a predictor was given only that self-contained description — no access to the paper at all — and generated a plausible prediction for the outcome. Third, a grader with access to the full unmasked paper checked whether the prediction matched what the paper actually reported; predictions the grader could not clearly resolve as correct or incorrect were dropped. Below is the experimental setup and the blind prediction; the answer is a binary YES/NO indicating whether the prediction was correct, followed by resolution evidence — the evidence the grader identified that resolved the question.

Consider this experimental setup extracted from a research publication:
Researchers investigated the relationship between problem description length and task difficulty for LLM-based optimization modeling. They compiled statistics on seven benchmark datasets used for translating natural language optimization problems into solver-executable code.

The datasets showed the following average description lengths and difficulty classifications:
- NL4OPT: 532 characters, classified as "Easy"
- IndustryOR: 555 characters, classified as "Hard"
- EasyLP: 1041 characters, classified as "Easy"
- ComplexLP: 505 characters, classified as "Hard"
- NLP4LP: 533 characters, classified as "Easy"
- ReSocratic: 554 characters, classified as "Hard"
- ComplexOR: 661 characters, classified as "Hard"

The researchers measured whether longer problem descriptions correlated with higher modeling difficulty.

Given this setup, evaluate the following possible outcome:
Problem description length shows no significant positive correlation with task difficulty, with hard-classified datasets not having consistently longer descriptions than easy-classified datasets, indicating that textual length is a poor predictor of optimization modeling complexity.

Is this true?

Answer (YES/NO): YES